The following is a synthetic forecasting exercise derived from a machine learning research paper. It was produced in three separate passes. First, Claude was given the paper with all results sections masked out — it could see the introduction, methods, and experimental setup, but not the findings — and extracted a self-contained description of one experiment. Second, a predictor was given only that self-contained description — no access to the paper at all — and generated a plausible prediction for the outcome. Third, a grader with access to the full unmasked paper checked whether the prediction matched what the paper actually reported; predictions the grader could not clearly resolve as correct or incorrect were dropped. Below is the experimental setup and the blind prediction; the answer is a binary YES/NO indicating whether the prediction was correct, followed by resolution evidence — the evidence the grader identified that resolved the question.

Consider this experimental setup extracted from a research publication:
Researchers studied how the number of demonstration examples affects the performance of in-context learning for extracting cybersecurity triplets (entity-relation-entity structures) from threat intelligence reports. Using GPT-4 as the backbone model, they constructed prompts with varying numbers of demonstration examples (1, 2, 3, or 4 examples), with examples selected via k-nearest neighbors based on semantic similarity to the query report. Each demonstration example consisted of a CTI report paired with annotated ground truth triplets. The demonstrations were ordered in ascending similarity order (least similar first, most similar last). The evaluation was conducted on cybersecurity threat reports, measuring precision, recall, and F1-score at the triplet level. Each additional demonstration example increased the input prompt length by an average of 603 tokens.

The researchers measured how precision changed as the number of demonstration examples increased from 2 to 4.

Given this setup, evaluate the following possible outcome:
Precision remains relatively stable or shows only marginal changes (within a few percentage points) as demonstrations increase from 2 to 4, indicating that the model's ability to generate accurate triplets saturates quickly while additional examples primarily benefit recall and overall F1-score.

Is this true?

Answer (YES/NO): NO